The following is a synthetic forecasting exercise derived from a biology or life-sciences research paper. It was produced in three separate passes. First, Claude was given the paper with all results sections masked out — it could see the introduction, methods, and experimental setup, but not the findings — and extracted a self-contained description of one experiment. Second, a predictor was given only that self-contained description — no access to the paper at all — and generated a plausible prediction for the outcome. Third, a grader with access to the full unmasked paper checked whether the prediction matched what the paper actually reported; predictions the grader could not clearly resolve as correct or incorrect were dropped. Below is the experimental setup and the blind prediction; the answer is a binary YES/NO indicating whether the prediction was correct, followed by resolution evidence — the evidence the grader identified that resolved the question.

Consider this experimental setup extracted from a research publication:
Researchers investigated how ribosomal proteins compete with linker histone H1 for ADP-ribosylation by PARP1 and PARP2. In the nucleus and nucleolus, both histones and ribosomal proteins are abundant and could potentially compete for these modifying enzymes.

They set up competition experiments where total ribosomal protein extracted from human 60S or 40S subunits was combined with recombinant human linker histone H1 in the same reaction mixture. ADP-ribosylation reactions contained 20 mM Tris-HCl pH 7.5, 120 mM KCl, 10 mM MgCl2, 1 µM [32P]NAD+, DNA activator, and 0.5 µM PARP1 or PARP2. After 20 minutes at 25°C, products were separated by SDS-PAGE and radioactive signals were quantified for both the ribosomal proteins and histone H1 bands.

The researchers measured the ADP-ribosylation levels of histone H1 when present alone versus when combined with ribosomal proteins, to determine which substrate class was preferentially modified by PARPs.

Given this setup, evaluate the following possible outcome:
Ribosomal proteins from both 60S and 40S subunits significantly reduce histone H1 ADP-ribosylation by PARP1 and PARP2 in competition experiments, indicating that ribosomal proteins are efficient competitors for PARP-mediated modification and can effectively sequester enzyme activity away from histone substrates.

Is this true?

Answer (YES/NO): YES